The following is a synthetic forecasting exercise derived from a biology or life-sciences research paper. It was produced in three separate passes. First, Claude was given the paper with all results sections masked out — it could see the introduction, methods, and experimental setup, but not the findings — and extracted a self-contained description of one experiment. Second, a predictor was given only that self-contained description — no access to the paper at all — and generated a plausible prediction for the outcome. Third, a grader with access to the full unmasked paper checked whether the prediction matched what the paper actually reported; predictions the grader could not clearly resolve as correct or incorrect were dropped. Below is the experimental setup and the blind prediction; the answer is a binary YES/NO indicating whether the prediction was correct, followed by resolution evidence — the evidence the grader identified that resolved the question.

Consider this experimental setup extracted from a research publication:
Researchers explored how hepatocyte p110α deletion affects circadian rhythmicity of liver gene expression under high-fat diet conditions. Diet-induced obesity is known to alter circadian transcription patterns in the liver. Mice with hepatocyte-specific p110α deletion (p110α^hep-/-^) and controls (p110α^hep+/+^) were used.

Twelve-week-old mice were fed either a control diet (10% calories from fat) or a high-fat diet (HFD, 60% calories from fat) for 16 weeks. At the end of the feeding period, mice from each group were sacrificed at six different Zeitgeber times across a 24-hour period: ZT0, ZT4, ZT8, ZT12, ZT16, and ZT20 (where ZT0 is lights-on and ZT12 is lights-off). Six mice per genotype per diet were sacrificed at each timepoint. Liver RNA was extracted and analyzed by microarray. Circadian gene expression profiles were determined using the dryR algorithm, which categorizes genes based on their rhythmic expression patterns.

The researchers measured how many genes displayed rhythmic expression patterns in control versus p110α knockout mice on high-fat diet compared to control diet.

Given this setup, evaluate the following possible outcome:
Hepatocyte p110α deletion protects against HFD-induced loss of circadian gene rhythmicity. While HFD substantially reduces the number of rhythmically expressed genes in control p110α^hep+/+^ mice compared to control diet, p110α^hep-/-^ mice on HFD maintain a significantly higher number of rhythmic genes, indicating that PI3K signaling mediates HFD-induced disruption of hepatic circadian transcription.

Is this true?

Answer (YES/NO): NO